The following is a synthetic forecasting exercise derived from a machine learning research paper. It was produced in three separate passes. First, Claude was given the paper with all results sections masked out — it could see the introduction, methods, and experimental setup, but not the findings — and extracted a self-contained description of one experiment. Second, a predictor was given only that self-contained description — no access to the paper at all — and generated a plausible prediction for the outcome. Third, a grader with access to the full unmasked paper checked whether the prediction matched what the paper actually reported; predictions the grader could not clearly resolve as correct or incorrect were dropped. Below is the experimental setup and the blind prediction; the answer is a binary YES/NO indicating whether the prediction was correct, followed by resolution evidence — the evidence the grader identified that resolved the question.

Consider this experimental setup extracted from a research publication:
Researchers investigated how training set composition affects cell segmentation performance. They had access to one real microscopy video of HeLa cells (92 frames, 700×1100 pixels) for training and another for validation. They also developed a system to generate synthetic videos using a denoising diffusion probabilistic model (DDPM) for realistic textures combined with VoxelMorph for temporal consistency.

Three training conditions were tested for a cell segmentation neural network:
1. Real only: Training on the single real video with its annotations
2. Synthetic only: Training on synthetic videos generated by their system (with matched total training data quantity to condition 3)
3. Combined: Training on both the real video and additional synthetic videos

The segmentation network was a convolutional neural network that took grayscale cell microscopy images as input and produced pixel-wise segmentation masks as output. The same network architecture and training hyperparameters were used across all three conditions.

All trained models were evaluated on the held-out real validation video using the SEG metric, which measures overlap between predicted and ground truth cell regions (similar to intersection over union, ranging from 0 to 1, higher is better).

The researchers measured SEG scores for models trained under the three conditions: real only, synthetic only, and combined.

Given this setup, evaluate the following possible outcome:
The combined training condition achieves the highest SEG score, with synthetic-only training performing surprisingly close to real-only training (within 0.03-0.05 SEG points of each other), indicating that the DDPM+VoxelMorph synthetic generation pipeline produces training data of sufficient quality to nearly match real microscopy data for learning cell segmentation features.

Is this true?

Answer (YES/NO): NO